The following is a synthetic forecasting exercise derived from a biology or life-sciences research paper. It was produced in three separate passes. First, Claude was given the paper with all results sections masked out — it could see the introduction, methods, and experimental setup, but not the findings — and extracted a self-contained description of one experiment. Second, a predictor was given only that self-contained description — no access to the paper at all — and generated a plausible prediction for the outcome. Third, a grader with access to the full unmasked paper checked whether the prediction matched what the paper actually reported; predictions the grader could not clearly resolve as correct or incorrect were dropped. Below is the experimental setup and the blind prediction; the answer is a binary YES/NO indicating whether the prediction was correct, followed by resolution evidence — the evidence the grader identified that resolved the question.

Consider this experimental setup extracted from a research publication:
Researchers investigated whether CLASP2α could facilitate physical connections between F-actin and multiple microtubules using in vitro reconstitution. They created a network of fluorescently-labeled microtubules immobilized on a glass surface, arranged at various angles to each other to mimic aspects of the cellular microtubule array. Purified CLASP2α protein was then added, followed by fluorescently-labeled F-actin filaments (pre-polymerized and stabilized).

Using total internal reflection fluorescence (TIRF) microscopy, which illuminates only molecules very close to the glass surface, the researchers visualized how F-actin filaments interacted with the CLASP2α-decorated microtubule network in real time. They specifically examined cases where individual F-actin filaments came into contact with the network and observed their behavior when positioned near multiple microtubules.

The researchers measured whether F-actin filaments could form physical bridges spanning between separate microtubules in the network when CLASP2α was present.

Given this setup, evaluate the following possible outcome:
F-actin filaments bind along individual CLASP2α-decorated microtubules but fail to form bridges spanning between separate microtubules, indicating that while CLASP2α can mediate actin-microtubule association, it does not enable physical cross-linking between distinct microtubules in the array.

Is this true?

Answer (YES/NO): NO